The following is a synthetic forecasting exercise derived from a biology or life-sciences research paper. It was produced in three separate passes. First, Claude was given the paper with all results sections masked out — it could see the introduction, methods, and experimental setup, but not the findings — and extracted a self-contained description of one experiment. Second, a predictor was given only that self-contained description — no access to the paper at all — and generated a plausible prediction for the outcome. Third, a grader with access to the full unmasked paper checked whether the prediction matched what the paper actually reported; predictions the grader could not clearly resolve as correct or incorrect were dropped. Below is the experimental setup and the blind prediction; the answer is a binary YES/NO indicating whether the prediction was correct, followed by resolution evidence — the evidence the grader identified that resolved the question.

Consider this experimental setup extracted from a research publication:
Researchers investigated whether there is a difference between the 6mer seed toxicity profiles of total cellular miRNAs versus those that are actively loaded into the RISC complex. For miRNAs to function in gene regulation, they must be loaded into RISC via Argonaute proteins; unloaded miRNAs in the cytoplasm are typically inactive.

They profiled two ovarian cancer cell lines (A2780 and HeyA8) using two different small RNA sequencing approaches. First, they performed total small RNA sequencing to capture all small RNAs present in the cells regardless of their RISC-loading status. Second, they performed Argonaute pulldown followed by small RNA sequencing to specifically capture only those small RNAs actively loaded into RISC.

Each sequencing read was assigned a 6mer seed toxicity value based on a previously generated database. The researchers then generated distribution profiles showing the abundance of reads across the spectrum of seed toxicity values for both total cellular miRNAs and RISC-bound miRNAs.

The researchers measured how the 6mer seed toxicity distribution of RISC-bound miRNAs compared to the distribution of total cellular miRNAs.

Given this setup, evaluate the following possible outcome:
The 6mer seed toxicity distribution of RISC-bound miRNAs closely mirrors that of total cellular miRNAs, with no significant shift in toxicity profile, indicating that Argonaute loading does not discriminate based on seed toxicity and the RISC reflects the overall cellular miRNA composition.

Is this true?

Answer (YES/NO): NO